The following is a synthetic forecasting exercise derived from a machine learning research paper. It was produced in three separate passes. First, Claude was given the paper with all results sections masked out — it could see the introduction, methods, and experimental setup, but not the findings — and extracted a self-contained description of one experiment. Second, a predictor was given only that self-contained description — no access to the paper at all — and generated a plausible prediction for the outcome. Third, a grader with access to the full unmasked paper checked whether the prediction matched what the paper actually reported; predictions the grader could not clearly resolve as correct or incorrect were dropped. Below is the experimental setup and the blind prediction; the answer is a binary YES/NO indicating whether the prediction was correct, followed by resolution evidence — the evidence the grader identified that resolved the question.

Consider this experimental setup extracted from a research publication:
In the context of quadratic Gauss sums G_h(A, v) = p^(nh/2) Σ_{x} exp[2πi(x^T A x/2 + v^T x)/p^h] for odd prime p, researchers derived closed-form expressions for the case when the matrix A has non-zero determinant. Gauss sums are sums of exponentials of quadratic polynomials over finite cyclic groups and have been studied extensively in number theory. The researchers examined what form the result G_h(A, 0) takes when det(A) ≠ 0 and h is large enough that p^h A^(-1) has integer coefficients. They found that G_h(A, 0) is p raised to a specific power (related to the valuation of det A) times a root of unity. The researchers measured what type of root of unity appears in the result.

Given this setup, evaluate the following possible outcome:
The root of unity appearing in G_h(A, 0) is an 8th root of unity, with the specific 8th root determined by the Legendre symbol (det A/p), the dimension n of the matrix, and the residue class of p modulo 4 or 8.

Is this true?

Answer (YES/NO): NO